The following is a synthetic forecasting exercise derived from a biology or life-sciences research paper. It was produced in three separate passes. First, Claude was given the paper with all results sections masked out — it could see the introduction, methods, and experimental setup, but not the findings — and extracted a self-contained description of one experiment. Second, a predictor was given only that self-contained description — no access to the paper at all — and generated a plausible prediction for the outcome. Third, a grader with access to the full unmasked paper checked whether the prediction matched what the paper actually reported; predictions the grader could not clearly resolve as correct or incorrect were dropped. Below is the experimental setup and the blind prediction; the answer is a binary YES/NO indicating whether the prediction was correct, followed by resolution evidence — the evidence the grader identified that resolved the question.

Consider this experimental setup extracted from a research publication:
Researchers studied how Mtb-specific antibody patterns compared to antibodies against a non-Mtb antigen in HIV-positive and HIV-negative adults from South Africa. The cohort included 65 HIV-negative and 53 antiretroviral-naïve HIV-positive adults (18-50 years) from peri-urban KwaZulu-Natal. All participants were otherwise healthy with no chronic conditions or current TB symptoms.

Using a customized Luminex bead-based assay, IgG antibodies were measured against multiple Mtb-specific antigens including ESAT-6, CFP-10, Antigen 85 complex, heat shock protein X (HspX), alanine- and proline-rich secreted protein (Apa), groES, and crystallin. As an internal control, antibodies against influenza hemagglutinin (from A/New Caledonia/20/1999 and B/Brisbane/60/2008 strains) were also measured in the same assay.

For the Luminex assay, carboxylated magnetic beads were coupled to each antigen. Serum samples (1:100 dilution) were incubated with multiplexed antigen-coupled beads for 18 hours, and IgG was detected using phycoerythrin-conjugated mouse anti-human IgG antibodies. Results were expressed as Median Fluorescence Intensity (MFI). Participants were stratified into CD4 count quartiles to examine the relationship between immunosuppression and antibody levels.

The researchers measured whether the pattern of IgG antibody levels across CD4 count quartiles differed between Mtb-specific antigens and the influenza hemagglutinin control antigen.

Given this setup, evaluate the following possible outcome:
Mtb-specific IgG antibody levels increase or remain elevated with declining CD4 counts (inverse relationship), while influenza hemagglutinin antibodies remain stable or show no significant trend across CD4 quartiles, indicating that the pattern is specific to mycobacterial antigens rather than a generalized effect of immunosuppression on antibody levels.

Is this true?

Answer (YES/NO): YES